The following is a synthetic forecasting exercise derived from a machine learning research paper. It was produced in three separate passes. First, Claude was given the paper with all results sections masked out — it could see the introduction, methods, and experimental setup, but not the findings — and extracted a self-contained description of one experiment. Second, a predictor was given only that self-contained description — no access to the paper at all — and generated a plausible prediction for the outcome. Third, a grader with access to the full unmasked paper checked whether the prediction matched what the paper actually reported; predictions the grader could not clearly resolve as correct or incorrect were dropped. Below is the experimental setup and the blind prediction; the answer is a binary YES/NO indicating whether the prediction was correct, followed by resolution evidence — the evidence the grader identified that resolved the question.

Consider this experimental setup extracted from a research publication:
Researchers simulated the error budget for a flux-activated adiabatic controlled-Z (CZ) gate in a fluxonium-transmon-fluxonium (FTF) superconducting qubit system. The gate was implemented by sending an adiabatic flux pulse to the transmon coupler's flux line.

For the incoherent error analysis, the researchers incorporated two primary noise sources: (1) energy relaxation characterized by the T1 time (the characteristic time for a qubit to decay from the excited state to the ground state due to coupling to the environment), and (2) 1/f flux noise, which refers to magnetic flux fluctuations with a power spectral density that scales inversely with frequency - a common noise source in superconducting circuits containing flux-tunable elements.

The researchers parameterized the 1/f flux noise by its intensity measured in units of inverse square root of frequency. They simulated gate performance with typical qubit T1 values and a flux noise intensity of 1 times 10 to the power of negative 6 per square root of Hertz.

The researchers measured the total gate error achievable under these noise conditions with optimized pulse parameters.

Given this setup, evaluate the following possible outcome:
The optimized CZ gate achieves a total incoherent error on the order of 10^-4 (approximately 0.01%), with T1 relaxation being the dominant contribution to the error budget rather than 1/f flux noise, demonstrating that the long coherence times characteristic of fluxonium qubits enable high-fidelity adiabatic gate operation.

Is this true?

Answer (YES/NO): NO